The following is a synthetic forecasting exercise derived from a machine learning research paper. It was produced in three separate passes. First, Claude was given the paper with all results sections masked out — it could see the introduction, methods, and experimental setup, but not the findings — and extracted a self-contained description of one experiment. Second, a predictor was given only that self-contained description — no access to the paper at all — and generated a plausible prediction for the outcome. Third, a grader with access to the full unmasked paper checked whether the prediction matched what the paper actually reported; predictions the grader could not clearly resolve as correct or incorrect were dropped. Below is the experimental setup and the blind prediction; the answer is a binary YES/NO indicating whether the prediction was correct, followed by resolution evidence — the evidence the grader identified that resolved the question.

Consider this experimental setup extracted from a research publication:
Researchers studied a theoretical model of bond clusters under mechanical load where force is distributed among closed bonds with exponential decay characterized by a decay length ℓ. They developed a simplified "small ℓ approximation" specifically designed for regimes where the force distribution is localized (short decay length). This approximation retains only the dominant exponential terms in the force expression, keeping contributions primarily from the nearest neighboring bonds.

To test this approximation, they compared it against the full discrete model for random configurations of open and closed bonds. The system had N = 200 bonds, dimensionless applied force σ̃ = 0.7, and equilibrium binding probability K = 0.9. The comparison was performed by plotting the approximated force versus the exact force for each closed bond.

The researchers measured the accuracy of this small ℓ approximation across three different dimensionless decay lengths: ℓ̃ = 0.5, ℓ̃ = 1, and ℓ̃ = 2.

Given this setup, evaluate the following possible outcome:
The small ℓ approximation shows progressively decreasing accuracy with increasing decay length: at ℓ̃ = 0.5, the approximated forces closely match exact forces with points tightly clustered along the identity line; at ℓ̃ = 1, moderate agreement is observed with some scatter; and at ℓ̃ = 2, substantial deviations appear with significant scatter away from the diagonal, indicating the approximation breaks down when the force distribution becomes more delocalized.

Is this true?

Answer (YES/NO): NO